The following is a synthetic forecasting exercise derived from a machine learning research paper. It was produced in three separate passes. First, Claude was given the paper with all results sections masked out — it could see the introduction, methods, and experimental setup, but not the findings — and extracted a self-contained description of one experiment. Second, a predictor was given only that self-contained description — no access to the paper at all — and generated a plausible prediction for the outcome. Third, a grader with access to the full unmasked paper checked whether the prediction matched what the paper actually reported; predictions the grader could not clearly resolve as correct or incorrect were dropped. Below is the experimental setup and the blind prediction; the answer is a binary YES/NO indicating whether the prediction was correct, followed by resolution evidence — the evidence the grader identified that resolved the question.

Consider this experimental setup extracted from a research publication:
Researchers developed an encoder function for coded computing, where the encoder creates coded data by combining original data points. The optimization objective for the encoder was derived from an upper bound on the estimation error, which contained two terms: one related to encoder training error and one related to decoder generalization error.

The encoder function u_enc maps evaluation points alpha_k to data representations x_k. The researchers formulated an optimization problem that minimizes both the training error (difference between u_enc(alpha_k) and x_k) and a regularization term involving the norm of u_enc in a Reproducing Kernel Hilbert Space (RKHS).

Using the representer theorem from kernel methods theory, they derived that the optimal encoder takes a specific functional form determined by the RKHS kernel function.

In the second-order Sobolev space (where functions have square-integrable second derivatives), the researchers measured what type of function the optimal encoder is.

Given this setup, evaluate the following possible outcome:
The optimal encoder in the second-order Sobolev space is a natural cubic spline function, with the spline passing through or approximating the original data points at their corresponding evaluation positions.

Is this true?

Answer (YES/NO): NO